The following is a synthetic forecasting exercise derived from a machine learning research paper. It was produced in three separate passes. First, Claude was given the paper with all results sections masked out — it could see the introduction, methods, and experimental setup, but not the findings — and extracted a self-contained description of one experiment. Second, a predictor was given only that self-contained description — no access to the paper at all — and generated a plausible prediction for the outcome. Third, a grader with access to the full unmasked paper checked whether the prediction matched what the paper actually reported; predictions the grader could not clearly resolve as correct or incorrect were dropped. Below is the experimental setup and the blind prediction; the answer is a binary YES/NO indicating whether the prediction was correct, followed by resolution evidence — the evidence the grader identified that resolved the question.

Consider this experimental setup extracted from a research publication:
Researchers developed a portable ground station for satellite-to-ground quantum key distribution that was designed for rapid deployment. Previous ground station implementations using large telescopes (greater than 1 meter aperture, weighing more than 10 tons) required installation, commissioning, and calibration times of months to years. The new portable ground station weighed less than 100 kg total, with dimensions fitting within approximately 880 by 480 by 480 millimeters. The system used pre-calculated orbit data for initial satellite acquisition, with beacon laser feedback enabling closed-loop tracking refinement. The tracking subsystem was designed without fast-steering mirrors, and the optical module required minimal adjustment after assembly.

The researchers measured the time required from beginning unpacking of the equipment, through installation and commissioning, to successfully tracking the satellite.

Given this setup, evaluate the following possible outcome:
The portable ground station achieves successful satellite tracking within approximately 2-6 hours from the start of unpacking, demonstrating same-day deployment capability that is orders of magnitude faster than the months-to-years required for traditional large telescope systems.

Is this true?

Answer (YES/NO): NO